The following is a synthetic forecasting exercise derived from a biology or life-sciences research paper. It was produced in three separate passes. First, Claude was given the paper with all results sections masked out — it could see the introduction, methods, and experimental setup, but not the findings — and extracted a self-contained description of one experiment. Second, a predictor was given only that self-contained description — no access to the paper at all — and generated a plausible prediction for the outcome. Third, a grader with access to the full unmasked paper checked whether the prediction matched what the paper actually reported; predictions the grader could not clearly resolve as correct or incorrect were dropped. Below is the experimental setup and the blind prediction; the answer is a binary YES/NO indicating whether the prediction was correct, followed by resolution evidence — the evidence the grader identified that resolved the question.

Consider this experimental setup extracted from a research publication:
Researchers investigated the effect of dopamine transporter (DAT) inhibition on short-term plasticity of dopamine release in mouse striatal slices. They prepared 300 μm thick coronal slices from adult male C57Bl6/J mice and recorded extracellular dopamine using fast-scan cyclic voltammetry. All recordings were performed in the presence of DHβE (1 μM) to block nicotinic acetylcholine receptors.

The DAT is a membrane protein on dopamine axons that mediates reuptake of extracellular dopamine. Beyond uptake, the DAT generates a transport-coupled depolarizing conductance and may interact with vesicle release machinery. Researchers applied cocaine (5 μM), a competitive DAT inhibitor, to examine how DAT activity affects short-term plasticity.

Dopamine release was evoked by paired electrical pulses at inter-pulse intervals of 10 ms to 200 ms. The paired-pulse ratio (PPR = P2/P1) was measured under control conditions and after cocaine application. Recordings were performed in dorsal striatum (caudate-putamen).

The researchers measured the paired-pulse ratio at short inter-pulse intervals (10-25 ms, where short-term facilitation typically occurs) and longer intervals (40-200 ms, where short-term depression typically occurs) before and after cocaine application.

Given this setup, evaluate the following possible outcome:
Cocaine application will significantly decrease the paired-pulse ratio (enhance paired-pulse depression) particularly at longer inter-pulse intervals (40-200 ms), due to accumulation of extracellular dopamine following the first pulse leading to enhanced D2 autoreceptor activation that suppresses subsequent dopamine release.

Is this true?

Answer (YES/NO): NO